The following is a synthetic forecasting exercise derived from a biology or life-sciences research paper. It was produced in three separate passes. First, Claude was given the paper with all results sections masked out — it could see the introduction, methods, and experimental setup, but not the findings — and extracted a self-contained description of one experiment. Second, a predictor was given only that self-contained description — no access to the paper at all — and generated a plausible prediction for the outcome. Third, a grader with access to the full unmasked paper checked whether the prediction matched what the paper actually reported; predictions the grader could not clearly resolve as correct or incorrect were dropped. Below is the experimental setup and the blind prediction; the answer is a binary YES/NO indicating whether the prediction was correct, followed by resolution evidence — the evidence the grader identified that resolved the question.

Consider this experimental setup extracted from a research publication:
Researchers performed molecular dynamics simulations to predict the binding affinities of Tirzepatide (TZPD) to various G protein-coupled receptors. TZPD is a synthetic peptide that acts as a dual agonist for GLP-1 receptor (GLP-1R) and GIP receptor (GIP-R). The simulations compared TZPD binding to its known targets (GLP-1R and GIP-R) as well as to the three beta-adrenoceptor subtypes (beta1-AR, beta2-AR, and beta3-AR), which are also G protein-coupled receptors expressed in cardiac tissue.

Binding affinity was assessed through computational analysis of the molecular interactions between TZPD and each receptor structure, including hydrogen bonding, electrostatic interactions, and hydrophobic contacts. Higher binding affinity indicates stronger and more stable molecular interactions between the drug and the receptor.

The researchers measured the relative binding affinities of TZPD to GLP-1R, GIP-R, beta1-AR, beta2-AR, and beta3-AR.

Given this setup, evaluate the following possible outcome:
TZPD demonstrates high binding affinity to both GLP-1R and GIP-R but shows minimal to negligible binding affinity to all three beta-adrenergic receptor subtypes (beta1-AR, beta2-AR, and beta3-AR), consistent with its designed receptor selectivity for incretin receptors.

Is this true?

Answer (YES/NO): NO